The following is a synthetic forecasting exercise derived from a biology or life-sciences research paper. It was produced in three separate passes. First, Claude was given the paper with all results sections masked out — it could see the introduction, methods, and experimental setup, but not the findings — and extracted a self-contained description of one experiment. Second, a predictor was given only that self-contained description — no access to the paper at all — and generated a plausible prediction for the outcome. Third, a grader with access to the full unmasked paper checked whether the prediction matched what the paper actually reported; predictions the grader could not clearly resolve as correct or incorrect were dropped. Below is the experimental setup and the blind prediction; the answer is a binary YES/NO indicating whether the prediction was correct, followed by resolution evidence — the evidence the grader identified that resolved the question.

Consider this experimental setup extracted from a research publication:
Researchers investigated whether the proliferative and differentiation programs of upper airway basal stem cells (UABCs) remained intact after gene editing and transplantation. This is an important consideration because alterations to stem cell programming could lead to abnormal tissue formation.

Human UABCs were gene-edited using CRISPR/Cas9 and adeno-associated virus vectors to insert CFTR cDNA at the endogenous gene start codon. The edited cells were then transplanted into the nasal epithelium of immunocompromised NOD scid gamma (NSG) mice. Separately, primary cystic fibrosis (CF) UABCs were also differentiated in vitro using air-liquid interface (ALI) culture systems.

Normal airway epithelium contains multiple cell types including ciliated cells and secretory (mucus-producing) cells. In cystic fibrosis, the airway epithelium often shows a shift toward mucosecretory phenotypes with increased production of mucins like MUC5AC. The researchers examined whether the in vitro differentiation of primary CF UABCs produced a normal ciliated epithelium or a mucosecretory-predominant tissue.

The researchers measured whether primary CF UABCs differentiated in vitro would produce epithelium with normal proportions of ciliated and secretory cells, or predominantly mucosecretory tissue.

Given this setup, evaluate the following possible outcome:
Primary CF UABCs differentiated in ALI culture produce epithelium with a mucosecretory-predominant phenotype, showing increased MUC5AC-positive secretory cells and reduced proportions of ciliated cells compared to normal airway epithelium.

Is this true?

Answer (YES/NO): YES